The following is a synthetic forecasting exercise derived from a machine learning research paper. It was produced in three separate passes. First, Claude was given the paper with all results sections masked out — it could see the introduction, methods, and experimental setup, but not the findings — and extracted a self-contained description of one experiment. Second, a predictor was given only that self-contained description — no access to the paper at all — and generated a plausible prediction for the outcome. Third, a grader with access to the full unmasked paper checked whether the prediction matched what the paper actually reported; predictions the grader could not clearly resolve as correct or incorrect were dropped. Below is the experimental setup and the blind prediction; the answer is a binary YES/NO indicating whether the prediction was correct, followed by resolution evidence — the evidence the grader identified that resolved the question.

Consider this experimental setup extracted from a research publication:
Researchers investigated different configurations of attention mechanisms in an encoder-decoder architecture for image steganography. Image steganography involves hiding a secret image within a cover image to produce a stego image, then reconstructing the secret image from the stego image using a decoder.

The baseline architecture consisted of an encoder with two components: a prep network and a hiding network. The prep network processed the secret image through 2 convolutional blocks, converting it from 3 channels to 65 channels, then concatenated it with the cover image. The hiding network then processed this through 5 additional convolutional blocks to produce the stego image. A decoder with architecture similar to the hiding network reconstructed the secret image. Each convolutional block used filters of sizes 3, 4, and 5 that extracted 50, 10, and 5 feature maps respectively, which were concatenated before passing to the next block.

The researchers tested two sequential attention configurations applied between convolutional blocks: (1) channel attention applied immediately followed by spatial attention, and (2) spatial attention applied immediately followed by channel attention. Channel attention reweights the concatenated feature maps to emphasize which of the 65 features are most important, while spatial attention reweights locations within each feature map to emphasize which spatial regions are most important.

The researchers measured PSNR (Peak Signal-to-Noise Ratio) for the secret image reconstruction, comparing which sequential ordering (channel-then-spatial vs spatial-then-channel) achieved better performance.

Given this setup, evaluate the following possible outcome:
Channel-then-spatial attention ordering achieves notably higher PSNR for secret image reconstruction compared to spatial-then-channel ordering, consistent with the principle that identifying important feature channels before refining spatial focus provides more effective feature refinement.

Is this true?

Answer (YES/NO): NO